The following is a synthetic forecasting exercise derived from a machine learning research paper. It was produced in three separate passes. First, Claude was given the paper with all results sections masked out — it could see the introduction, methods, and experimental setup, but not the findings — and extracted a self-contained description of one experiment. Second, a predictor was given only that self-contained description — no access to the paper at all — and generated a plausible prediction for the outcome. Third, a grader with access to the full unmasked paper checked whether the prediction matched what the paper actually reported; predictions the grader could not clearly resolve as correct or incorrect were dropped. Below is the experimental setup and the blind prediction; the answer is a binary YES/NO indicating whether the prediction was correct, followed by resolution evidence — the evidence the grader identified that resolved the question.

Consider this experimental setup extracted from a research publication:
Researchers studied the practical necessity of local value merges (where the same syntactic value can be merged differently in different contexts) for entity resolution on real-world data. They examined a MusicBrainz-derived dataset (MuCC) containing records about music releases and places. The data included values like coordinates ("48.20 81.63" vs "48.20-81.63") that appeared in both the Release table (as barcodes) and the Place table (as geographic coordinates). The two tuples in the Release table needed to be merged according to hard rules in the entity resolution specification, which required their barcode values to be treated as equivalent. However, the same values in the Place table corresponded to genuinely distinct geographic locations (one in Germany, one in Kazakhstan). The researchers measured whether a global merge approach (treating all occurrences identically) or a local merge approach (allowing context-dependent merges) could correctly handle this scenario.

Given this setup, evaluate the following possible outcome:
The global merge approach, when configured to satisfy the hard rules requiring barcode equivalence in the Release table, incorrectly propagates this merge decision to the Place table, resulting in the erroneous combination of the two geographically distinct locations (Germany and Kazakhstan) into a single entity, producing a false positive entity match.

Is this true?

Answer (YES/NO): YES